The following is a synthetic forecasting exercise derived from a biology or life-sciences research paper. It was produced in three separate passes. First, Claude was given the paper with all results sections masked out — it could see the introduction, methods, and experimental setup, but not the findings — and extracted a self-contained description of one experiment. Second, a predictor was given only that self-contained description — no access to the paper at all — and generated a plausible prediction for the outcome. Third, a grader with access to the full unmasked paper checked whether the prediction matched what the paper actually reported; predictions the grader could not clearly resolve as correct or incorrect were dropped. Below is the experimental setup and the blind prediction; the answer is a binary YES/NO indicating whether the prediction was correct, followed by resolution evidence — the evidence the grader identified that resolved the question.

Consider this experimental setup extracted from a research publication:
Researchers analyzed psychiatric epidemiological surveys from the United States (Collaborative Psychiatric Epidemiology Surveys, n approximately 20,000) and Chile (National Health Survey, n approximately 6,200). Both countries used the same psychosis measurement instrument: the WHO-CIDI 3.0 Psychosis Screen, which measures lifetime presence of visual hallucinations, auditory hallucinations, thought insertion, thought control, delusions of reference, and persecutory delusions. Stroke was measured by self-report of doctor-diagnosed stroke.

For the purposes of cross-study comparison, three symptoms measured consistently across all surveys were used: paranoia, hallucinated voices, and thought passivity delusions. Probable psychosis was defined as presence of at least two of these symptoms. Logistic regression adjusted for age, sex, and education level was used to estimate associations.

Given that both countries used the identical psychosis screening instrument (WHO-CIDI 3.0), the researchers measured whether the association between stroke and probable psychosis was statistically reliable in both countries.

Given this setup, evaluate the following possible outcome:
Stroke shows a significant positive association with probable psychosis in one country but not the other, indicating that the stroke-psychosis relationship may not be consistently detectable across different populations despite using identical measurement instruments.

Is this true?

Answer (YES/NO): YES